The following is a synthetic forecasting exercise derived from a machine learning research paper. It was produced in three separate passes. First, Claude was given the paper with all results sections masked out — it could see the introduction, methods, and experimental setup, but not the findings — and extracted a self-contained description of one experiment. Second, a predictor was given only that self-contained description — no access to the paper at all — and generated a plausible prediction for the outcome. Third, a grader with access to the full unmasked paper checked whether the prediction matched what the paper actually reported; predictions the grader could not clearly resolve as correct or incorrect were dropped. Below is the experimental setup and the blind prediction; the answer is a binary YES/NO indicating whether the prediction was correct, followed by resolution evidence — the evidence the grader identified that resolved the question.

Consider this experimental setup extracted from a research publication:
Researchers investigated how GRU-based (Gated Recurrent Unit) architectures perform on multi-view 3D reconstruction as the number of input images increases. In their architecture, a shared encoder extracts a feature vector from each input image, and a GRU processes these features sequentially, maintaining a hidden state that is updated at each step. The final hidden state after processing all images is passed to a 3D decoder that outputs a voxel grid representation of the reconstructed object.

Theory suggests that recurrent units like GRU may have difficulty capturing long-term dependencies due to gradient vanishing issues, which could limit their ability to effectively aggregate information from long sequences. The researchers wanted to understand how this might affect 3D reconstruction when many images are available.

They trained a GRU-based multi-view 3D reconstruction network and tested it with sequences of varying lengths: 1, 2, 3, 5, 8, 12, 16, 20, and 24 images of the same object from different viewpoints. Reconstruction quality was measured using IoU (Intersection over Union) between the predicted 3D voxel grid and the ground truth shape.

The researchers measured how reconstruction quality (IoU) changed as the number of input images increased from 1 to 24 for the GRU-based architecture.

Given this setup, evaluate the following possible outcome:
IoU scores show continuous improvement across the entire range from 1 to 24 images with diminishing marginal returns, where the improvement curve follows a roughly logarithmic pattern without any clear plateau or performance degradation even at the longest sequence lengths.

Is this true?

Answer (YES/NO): NO